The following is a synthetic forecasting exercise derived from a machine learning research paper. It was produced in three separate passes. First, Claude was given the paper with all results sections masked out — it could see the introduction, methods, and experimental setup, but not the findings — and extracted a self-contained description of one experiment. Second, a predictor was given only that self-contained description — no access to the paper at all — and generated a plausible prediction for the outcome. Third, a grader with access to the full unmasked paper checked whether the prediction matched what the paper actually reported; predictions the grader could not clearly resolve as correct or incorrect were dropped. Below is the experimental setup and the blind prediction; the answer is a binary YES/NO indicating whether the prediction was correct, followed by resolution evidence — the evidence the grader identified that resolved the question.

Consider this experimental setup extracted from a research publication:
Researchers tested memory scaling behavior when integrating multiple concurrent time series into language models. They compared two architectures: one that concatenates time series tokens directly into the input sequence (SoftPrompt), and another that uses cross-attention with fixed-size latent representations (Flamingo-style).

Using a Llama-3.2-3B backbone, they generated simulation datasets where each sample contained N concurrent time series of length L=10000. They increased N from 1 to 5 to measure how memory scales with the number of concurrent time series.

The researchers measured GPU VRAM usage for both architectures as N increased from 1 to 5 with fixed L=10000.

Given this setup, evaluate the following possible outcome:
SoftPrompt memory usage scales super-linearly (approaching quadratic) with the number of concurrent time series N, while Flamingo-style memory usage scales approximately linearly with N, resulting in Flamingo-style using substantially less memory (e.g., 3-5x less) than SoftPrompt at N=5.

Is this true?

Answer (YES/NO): NO